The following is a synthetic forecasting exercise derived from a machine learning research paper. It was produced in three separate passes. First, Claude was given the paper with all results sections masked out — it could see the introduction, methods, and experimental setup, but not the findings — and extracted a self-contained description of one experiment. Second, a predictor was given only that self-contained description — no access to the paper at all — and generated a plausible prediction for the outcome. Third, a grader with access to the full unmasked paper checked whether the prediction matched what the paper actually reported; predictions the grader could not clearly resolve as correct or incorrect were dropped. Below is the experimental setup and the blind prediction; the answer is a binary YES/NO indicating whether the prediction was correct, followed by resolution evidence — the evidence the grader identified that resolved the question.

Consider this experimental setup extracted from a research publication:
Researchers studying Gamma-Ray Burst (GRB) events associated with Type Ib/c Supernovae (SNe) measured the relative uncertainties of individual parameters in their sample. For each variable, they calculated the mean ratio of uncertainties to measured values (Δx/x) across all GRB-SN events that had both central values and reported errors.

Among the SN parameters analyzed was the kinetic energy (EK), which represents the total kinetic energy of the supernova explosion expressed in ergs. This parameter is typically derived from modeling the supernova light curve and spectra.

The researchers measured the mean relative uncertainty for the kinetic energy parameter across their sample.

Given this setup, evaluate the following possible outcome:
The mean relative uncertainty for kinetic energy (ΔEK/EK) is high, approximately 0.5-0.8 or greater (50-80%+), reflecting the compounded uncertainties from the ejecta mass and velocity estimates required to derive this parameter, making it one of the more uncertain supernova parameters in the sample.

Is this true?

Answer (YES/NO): YES